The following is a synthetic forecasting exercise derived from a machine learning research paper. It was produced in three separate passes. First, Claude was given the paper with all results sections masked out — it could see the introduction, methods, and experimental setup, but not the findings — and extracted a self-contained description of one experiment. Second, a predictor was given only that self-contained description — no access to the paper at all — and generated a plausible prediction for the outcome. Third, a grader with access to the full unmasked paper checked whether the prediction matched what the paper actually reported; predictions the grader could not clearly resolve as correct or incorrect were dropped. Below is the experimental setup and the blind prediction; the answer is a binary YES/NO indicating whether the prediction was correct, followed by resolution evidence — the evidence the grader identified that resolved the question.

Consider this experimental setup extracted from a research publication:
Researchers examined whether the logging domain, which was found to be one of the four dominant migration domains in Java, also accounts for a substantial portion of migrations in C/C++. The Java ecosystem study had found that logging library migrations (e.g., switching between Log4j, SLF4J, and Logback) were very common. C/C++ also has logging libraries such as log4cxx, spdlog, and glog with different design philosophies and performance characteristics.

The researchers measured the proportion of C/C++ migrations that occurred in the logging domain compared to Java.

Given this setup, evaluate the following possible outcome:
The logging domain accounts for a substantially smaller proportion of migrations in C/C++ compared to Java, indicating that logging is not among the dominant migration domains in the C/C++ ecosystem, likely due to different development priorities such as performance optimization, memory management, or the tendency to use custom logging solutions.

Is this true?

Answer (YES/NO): YES